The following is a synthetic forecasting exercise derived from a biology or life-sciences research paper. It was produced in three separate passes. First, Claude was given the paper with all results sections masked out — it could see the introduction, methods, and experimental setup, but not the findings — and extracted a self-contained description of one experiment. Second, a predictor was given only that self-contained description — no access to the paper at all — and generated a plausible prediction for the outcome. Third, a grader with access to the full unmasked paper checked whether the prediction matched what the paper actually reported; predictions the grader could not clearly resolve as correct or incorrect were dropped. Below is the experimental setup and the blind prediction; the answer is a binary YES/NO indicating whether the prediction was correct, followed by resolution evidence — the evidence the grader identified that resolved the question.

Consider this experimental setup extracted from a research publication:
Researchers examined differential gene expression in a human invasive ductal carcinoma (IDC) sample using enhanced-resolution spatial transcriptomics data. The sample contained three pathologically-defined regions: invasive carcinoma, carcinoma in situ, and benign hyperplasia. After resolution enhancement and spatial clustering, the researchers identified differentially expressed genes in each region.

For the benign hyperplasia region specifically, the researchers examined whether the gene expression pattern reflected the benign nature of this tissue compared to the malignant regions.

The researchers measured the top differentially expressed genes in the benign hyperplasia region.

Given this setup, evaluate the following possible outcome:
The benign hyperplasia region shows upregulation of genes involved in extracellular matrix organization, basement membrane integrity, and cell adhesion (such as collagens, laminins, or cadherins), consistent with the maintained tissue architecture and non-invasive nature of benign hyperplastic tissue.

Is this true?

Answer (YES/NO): NO